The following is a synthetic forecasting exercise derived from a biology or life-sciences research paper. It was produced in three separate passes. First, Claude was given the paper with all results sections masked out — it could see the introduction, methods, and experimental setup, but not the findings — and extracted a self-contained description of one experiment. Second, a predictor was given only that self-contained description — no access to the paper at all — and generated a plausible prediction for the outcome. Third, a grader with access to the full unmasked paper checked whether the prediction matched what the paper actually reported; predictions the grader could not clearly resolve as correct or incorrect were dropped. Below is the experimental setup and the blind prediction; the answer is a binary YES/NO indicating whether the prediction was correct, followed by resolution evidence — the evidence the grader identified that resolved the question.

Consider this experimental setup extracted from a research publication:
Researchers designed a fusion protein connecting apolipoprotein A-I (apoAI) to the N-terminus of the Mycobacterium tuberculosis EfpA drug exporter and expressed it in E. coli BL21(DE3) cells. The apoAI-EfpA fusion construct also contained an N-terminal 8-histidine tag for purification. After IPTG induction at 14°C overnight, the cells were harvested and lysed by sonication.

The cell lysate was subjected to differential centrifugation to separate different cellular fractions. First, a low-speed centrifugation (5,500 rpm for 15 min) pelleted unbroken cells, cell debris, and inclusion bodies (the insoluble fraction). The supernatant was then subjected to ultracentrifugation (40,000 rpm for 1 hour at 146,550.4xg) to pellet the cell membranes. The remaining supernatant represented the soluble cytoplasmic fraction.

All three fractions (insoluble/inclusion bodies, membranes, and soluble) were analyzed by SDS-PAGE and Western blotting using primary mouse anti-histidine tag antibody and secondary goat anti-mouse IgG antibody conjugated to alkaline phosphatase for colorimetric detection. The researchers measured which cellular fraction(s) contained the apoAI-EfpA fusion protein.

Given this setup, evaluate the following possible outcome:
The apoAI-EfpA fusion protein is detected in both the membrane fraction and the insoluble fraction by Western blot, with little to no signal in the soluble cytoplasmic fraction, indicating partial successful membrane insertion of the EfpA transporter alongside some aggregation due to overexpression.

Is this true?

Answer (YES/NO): NO